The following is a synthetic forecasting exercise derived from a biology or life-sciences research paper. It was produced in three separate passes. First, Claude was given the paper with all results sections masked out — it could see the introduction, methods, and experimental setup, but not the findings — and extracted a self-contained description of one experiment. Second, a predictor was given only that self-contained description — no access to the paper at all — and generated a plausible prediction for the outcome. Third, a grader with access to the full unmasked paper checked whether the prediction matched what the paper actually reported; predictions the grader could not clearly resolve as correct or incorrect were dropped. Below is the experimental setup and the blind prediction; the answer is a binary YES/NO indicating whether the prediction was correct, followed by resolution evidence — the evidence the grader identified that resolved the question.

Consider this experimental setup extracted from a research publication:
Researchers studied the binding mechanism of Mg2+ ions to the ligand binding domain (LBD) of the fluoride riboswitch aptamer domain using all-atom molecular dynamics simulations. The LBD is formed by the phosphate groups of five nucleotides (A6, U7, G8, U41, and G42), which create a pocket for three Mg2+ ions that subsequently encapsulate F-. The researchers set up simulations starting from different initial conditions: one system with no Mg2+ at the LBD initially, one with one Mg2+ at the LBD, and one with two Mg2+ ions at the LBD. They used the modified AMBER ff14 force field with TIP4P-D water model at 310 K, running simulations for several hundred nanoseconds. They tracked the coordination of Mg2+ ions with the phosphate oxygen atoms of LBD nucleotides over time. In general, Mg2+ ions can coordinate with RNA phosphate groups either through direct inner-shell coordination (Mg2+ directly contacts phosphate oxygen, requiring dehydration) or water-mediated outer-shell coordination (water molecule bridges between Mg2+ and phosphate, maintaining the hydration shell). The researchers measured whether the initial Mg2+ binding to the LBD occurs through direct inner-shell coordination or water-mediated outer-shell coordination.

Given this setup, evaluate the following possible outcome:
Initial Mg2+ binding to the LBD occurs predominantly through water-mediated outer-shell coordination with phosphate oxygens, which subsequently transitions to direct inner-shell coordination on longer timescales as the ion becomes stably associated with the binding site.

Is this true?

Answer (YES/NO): YES